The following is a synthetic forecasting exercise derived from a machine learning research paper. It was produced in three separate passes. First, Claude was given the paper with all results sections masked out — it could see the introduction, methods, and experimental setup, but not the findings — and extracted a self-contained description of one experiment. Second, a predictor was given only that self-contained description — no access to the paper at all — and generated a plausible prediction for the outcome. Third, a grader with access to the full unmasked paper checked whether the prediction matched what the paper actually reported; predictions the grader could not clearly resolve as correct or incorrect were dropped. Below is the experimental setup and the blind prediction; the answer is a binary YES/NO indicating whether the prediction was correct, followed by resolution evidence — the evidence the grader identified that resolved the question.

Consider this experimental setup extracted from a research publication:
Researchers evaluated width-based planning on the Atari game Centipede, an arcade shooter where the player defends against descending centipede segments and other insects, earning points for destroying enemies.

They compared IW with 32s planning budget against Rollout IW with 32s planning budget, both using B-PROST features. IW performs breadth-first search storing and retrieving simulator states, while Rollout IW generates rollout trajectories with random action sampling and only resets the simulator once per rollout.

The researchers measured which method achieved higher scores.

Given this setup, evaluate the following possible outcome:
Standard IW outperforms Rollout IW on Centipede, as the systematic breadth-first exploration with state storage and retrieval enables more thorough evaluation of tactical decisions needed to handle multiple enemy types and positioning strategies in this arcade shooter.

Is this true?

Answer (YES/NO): YES